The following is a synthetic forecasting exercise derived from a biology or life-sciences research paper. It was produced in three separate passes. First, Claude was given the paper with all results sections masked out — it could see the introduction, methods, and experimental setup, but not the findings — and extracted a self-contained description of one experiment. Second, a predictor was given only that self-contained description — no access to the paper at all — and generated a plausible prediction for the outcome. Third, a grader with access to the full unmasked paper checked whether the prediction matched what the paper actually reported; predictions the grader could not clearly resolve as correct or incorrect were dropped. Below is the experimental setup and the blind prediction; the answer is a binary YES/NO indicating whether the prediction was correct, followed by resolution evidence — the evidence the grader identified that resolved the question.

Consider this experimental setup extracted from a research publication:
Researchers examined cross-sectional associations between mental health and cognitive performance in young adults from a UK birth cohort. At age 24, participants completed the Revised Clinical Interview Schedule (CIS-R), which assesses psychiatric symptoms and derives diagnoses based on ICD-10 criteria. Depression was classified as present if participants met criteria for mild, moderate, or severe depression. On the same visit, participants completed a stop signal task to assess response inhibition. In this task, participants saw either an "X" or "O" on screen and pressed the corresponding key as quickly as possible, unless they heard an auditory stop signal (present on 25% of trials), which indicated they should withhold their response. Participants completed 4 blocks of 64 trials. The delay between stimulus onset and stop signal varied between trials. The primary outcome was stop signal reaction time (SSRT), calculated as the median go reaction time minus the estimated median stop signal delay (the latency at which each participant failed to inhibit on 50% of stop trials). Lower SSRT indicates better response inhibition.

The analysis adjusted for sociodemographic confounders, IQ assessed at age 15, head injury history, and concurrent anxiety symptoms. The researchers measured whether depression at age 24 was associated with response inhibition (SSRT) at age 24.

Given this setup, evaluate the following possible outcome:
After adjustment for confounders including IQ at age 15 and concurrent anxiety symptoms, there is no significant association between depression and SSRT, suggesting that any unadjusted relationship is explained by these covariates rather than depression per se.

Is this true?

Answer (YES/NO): YES